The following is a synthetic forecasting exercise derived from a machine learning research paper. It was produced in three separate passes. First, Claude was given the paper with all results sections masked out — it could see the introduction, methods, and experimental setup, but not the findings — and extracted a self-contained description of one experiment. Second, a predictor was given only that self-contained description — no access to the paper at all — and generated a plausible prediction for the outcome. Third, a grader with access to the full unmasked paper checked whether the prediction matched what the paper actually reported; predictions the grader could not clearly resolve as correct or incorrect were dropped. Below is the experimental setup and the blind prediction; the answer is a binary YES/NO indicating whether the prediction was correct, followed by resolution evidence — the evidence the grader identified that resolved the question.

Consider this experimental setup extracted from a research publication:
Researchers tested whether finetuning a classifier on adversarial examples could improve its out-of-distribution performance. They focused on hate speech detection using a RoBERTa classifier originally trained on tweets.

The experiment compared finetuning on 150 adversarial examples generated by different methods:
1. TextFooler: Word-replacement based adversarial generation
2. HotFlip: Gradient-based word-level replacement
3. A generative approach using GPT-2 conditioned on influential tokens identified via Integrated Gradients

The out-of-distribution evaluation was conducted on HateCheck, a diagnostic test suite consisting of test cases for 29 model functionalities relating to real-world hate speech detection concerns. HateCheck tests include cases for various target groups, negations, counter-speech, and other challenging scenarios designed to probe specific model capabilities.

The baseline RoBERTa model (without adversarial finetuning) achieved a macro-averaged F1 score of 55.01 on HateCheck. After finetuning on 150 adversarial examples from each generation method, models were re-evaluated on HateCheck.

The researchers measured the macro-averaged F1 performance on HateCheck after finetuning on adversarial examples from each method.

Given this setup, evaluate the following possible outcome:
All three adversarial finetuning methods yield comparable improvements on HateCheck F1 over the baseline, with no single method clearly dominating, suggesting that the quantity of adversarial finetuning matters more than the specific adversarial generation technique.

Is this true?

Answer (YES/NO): NO